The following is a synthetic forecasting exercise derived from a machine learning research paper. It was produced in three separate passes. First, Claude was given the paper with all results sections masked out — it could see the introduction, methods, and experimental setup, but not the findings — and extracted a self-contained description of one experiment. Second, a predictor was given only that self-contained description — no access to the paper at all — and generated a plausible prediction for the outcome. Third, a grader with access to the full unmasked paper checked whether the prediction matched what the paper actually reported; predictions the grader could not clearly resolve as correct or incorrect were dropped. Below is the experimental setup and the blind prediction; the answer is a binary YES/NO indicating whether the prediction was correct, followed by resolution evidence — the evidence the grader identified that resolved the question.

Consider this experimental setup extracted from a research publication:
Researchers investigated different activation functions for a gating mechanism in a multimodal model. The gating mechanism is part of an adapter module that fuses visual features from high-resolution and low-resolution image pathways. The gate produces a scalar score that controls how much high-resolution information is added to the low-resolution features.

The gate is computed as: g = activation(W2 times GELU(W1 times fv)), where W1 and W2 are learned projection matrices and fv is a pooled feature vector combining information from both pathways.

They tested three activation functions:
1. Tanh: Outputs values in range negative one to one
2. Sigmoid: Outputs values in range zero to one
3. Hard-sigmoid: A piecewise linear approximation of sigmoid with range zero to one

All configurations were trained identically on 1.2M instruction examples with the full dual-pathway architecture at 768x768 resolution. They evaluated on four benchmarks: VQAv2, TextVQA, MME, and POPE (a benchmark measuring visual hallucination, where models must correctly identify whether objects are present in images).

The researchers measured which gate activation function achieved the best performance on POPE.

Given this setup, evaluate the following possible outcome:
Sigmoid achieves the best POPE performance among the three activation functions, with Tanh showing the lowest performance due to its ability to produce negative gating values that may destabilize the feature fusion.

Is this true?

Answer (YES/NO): NO